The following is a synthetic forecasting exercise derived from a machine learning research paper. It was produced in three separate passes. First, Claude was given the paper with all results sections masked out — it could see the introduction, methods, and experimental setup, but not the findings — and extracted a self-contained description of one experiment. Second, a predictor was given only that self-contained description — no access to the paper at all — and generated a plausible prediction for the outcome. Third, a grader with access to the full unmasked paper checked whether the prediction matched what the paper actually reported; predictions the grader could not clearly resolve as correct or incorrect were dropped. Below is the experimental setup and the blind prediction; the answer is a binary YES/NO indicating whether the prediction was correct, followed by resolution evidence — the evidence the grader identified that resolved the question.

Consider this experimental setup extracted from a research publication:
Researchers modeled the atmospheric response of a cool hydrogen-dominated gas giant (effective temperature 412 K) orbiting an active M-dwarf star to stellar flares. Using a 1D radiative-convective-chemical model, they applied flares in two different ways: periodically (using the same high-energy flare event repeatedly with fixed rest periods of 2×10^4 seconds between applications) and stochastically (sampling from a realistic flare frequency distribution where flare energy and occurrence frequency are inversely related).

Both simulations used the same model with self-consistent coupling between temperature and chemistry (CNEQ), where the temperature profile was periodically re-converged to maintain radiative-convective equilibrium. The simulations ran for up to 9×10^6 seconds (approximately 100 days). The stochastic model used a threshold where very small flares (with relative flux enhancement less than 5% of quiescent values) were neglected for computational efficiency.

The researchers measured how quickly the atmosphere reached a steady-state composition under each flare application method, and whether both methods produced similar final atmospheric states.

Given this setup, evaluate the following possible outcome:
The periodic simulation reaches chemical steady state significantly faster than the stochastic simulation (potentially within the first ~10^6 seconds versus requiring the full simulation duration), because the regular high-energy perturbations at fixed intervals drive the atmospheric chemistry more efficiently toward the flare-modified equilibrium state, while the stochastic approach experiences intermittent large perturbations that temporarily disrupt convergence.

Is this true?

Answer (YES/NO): NO